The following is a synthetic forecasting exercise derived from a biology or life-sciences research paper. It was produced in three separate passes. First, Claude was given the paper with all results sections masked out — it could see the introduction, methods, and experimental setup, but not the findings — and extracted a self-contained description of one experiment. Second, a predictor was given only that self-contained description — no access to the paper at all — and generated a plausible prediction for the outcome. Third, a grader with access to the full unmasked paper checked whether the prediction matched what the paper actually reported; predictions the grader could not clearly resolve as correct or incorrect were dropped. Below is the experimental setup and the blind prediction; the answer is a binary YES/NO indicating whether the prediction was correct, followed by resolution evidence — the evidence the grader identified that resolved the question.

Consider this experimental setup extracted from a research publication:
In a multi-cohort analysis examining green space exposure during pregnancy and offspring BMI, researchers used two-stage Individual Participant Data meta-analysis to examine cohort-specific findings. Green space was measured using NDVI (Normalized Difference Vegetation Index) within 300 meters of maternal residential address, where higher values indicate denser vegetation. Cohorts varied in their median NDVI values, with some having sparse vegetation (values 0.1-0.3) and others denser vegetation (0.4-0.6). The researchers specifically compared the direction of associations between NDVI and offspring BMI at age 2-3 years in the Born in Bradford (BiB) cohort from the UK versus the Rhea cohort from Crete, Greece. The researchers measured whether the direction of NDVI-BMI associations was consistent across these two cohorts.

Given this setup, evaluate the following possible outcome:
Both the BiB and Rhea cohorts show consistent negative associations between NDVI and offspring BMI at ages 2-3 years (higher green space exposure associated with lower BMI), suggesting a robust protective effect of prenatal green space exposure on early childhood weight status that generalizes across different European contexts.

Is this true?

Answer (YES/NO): NO